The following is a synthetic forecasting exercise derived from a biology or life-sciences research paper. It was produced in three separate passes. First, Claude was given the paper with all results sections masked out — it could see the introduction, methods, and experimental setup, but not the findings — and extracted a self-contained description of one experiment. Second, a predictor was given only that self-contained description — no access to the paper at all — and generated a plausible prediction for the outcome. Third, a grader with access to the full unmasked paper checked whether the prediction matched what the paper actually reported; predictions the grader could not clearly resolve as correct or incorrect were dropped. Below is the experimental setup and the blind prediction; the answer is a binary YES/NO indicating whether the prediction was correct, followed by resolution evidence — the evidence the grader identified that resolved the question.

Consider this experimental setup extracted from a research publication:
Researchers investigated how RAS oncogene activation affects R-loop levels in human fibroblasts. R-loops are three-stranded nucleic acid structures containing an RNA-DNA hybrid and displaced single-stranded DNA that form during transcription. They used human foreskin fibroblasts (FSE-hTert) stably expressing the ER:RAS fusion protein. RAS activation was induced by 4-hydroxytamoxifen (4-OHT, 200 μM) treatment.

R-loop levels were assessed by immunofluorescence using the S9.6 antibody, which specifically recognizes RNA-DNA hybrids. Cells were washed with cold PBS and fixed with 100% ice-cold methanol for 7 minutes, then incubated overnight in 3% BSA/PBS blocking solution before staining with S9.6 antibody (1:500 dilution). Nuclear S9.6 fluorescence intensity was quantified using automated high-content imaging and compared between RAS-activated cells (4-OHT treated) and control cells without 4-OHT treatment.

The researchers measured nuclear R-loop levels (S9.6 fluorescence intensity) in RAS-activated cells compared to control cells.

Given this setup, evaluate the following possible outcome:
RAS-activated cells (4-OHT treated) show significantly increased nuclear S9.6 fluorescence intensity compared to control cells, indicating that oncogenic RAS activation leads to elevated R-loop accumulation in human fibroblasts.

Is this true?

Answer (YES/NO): NO